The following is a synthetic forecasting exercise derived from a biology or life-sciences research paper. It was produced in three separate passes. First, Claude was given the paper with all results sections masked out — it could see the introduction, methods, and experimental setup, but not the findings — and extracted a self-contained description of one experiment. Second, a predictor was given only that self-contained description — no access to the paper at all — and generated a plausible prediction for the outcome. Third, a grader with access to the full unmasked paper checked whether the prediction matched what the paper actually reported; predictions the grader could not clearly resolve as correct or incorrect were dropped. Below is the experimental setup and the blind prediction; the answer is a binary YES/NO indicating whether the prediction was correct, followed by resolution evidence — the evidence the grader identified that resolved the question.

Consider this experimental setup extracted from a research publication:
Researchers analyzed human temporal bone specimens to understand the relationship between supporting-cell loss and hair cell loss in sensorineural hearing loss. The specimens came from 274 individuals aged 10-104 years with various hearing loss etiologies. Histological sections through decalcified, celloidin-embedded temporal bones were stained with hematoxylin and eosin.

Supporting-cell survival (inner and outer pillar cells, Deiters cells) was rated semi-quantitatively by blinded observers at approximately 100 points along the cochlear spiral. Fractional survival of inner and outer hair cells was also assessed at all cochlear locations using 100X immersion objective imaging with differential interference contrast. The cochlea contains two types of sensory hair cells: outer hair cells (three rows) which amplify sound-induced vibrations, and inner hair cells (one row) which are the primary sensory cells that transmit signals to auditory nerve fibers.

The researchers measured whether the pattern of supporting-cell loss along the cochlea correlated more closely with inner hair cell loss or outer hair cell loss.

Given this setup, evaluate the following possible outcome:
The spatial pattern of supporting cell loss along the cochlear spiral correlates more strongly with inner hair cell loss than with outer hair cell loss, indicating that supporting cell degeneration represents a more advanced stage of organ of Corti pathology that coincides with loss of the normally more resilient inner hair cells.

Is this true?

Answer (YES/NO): YES